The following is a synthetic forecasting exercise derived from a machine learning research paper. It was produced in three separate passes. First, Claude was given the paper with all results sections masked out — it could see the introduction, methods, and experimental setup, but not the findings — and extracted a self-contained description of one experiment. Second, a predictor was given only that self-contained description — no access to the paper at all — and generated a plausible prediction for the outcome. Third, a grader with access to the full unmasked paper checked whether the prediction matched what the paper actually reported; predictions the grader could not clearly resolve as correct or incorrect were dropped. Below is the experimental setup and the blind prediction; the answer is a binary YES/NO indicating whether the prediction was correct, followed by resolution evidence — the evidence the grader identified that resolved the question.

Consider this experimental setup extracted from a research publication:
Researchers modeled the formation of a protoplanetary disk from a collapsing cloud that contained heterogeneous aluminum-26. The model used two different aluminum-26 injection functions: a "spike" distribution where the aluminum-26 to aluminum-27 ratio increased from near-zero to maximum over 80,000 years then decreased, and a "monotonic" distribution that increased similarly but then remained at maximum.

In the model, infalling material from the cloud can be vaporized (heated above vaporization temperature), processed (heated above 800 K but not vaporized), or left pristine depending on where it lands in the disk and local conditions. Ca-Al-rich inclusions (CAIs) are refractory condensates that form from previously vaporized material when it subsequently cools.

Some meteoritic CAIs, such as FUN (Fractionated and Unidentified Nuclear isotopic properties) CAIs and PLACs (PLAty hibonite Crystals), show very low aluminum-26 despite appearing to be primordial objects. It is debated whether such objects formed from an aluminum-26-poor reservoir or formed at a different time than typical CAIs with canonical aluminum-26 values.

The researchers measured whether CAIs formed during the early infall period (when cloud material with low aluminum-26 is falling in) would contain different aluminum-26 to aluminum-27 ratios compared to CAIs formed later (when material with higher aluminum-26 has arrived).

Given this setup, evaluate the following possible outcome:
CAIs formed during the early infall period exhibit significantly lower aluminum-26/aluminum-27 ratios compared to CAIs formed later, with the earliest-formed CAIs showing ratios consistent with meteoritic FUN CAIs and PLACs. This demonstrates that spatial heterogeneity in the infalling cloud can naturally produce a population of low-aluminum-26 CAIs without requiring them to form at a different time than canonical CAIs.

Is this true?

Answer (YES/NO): NO